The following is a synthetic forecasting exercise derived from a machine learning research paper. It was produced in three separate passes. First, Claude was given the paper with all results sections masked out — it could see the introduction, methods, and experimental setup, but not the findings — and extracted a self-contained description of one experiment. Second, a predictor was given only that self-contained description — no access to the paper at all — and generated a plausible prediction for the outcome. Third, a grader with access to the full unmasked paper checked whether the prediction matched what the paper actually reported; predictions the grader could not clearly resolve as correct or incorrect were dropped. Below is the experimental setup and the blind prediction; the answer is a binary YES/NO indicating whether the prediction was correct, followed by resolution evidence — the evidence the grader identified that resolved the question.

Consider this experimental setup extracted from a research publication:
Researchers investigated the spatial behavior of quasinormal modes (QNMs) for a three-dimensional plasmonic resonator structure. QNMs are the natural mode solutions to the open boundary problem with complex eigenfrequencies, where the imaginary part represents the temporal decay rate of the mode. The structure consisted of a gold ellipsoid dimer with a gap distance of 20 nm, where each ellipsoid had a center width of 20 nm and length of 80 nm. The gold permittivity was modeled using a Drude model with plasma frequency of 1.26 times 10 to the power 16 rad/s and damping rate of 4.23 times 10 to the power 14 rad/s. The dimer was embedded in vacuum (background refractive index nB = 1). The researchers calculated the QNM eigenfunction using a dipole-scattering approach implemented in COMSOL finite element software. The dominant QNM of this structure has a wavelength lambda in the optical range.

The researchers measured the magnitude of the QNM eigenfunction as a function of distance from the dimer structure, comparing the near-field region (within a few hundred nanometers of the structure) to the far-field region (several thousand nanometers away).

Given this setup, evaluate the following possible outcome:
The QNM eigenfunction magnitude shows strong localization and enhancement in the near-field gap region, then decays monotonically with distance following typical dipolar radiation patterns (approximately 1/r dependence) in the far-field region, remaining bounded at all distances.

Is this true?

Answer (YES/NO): NO